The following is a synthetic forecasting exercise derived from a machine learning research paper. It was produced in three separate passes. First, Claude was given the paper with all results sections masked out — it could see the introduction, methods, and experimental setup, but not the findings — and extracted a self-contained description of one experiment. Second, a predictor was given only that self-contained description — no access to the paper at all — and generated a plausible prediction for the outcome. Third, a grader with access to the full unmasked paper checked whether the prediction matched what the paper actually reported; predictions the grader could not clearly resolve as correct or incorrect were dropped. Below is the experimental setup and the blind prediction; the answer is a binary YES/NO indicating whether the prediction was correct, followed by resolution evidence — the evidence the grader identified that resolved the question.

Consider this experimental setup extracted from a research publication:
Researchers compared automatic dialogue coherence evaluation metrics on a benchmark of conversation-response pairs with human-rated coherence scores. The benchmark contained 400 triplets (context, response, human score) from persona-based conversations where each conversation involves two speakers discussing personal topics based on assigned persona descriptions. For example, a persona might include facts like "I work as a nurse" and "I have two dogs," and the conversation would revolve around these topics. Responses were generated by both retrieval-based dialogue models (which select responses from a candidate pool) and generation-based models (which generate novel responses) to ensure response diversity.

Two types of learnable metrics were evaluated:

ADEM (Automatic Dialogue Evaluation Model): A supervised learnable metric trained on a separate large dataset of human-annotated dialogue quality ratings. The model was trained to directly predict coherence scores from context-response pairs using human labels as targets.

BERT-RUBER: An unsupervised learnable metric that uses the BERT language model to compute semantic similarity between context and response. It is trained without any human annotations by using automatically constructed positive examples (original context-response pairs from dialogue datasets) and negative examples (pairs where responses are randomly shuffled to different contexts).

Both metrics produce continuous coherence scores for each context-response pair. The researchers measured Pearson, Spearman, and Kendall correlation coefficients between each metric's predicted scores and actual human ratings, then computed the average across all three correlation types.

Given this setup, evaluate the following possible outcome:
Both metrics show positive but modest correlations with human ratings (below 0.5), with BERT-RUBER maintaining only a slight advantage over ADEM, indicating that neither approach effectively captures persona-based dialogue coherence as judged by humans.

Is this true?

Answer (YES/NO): NO